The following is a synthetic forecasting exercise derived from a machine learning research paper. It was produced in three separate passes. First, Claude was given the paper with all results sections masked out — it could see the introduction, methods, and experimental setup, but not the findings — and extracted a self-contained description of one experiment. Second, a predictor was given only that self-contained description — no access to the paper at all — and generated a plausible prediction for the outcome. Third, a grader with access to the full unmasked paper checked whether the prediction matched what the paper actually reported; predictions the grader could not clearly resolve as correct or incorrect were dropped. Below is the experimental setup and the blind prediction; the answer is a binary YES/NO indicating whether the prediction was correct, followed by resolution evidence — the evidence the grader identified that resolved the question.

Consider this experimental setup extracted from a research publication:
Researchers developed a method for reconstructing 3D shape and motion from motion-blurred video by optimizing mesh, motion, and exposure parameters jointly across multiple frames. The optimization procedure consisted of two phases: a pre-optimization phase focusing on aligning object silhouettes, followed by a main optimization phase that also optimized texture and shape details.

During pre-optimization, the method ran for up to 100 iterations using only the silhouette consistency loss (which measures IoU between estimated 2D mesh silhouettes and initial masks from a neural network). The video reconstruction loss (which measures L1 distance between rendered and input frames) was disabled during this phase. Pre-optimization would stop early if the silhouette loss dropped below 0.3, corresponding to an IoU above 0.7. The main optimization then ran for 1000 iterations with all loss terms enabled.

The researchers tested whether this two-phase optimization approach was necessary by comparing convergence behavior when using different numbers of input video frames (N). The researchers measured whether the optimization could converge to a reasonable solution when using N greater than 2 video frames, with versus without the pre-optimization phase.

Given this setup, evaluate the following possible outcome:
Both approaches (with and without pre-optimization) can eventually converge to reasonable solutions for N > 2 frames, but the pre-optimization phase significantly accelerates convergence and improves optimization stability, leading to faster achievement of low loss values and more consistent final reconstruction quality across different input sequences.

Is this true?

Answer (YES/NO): NO